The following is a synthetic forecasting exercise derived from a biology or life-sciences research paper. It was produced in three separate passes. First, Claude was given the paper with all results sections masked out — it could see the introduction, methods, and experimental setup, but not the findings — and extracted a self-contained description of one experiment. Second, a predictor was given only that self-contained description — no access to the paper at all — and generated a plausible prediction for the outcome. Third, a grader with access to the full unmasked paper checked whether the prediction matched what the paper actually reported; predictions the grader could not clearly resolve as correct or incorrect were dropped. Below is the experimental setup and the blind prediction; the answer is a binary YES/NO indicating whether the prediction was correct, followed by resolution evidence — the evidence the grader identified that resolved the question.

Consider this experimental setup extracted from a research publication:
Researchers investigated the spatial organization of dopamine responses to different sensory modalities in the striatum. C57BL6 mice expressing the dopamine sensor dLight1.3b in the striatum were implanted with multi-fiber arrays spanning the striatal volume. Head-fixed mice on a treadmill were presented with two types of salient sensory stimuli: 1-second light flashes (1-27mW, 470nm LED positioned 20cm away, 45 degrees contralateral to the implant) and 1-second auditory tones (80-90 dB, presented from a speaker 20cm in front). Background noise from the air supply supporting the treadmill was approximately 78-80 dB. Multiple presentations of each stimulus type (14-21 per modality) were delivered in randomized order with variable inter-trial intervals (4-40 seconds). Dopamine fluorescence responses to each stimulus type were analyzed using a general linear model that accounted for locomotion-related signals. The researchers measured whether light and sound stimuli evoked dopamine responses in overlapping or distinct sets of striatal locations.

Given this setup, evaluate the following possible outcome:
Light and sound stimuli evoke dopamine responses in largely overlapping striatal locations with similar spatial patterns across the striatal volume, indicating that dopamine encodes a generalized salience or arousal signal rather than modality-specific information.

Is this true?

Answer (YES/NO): NO